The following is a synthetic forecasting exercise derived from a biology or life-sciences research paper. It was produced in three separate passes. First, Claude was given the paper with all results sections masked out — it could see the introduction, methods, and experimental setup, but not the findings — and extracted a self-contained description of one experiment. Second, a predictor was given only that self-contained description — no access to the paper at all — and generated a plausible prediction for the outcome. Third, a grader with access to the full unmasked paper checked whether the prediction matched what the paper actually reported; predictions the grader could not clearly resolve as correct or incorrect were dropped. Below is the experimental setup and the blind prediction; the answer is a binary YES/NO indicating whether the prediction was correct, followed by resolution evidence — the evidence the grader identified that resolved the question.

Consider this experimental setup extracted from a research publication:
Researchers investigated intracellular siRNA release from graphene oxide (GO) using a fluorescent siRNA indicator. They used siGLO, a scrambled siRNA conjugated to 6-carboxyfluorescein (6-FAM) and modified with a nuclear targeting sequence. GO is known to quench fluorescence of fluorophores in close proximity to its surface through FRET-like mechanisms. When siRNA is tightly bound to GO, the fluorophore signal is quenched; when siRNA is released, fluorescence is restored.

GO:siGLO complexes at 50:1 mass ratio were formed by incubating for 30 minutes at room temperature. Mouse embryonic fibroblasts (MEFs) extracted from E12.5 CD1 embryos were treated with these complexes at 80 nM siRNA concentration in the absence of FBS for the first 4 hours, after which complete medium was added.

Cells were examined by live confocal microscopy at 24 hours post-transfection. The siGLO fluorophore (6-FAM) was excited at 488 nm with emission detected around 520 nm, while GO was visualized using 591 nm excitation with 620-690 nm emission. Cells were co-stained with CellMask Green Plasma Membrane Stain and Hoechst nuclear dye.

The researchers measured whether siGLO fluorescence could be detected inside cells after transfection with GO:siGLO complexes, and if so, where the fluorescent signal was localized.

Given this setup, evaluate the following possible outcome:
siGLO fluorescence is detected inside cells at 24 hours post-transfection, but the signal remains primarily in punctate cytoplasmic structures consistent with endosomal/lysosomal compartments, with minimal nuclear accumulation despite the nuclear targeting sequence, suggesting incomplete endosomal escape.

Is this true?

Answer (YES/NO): NO